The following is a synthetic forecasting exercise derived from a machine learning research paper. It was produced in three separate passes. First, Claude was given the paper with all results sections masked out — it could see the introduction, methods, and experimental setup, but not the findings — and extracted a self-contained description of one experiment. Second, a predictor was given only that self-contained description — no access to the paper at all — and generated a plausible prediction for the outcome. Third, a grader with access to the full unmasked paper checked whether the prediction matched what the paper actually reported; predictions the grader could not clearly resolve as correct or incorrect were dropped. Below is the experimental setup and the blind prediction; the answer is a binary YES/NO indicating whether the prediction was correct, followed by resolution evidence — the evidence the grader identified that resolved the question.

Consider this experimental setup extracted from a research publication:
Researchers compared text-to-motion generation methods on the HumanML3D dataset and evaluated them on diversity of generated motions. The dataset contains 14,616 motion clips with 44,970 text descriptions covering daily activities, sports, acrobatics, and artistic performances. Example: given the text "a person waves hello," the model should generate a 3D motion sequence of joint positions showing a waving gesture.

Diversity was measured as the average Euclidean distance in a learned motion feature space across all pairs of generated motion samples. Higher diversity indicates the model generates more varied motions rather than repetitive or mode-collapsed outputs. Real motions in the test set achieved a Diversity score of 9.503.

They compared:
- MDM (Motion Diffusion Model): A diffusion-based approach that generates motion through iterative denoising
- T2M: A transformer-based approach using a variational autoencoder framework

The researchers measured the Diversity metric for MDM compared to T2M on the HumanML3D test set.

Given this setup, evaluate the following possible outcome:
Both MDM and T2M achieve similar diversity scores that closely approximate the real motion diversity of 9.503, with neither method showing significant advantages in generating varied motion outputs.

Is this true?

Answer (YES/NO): NO